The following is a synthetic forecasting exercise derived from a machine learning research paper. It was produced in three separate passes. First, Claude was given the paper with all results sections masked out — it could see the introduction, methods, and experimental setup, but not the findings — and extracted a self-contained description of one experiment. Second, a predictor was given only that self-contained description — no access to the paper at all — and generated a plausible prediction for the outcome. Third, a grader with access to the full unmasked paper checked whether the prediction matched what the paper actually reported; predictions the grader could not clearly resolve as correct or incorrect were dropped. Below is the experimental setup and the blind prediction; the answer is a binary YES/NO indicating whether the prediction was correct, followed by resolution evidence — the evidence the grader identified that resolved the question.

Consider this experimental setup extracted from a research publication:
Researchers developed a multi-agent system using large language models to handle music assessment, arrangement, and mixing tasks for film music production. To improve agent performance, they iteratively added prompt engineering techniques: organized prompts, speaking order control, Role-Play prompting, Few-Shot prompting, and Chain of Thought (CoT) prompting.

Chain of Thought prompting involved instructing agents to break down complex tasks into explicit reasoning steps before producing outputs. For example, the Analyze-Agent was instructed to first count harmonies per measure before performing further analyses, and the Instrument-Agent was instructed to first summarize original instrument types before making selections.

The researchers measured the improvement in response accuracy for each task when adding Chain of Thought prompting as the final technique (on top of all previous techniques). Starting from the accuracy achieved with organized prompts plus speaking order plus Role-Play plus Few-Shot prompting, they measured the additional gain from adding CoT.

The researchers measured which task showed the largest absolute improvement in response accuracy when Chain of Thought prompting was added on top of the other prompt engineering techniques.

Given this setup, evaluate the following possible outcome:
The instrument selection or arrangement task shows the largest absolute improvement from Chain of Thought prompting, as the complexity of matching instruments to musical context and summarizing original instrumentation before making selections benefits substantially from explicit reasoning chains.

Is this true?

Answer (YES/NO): YES